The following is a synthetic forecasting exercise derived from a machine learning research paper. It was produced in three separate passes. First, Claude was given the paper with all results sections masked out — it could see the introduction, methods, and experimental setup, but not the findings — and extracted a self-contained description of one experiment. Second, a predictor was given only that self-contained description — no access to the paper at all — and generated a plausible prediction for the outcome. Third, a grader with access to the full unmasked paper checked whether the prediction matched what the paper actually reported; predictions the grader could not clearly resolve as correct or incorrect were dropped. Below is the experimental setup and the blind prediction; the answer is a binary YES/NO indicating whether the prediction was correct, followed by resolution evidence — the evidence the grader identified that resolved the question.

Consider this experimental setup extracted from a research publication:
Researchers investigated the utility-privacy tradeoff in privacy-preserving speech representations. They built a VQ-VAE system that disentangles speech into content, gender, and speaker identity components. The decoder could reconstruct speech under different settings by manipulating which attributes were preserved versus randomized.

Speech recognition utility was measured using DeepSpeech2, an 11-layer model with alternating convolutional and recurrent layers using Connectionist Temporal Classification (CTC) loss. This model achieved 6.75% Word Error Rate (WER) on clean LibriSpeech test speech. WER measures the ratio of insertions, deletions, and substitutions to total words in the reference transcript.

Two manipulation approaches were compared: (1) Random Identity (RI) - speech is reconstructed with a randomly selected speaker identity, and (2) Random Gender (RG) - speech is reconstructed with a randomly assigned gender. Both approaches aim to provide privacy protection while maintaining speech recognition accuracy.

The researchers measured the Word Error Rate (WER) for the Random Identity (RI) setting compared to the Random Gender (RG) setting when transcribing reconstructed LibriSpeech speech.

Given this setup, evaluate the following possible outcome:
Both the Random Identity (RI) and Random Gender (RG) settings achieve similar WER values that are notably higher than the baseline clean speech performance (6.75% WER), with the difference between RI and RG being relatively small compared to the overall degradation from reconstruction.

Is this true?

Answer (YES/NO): YES